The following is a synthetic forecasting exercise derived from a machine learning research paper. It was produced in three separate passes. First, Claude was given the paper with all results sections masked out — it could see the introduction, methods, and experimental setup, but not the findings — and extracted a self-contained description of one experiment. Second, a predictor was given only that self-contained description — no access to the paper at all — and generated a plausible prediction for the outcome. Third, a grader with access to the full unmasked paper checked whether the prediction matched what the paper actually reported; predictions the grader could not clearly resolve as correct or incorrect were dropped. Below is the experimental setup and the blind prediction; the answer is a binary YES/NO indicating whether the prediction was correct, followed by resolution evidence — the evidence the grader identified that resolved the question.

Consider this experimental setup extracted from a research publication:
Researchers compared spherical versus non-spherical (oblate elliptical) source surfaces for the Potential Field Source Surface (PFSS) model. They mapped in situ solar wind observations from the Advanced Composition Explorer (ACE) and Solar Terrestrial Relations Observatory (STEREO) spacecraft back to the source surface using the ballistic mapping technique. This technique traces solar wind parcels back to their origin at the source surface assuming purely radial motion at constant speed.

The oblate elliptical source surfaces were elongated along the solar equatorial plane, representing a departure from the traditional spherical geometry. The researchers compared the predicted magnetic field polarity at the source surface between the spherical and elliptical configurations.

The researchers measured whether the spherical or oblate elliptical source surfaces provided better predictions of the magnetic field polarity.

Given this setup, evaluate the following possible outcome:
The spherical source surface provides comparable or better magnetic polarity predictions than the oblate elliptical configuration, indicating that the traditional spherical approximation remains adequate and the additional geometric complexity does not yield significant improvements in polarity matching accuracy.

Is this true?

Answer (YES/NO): NO